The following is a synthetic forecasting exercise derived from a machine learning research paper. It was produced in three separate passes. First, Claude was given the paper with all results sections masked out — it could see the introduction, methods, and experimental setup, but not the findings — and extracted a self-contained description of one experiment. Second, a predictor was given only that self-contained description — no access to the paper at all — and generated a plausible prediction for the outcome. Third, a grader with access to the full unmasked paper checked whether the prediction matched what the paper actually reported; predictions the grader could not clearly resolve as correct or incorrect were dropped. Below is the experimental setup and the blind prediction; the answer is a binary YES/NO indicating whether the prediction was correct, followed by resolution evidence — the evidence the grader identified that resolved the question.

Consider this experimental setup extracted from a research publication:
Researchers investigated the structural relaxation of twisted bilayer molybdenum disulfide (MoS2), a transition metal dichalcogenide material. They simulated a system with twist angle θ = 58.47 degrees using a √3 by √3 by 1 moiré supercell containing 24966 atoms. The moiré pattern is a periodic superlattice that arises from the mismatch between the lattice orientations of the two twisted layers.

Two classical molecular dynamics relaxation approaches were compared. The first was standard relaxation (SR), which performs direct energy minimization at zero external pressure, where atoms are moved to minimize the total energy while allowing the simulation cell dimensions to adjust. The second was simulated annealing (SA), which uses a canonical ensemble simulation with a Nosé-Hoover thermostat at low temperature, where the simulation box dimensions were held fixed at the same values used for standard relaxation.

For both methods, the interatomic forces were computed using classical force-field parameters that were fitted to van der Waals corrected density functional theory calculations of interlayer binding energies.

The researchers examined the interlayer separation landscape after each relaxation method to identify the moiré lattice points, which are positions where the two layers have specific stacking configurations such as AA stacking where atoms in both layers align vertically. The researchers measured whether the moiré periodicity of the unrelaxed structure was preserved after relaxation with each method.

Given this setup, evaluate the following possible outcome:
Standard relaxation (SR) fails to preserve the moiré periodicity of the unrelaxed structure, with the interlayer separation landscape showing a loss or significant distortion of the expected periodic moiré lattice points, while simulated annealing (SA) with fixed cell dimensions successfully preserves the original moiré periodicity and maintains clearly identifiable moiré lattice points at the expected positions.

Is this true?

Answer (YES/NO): NO